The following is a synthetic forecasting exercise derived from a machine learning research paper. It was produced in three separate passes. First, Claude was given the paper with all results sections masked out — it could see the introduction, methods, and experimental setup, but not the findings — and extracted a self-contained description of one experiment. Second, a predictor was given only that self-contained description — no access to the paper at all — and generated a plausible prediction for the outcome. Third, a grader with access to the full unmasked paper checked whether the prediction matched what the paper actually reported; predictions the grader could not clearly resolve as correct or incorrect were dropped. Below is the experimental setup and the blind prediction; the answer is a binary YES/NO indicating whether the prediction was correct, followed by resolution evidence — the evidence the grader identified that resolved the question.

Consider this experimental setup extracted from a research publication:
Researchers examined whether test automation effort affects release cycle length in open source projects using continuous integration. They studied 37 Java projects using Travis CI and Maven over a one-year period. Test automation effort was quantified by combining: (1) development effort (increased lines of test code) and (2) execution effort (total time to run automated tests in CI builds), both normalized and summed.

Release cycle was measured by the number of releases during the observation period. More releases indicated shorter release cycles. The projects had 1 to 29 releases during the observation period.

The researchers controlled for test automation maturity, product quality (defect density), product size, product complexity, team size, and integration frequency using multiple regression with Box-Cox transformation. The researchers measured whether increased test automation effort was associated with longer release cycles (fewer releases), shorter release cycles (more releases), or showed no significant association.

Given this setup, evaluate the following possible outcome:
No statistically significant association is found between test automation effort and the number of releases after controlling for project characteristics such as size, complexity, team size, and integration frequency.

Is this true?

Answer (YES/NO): YES